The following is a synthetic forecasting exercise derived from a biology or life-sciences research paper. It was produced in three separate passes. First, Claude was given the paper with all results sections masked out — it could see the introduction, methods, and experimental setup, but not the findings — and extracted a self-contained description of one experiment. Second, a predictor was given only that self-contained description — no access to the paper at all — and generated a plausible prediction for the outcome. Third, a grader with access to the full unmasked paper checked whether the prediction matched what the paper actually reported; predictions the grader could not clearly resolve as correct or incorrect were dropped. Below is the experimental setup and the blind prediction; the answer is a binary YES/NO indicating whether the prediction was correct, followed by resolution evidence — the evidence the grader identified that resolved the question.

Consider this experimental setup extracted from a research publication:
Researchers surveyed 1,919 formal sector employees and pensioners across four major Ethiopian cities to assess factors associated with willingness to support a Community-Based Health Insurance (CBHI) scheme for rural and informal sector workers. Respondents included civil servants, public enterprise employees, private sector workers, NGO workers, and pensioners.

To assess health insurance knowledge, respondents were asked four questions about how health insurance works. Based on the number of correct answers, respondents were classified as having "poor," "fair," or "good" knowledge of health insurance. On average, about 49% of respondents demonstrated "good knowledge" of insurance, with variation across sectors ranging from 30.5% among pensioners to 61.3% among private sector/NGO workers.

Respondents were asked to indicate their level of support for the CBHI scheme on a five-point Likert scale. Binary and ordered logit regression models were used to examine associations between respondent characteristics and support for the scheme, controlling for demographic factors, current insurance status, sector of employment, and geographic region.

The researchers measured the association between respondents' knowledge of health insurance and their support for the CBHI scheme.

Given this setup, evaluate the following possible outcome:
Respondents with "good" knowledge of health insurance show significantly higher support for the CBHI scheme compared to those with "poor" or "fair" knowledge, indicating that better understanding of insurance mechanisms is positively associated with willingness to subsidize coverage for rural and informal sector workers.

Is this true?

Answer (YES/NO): YES